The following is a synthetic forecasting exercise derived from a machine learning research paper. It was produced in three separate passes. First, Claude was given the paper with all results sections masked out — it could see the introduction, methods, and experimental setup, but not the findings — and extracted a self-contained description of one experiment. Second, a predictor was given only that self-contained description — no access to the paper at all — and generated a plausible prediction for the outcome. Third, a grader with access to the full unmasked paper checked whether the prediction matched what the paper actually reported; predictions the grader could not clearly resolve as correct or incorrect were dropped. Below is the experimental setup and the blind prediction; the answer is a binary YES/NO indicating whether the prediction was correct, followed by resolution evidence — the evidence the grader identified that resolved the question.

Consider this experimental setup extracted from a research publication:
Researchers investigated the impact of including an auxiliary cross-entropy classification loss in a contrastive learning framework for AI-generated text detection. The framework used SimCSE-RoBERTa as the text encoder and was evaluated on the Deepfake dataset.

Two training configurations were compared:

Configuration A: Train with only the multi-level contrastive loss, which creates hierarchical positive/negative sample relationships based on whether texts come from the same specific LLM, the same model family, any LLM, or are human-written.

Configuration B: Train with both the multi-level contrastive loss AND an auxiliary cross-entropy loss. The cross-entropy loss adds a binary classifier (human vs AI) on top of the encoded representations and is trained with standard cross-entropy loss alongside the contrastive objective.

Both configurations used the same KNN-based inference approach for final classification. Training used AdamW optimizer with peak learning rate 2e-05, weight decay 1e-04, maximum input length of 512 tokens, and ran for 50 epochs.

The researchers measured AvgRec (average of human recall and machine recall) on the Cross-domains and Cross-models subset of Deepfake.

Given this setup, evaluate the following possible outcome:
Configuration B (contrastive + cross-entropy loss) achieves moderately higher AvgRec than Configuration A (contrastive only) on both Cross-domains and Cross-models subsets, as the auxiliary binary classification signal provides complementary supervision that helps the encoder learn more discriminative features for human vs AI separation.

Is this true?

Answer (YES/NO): YES